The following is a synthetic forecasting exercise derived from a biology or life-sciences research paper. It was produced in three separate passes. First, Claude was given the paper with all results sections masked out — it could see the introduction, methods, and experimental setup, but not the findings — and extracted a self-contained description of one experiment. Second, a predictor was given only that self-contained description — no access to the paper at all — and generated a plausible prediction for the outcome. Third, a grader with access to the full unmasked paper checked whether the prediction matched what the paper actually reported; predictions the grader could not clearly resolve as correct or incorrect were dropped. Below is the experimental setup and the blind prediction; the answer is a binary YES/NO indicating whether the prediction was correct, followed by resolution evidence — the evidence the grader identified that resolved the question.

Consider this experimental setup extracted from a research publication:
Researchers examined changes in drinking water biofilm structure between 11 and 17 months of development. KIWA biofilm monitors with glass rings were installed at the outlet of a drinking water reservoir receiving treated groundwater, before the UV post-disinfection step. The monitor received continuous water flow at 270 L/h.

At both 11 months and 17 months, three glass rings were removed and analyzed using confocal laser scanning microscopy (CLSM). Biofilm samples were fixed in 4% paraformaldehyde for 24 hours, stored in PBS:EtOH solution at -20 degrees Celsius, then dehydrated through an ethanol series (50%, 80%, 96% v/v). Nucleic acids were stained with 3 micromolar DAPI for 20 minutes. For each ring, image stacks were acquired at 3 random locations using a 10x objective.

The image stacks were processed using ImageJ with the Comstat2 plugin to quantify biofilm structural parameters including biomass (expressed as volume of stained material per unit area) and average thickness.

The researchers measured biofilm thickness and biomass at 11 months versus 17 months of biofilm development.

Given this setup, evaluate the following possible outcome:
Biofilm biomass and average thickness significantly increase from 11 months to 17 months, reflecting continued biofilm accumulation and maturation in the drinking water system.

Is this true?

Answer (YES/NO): NO